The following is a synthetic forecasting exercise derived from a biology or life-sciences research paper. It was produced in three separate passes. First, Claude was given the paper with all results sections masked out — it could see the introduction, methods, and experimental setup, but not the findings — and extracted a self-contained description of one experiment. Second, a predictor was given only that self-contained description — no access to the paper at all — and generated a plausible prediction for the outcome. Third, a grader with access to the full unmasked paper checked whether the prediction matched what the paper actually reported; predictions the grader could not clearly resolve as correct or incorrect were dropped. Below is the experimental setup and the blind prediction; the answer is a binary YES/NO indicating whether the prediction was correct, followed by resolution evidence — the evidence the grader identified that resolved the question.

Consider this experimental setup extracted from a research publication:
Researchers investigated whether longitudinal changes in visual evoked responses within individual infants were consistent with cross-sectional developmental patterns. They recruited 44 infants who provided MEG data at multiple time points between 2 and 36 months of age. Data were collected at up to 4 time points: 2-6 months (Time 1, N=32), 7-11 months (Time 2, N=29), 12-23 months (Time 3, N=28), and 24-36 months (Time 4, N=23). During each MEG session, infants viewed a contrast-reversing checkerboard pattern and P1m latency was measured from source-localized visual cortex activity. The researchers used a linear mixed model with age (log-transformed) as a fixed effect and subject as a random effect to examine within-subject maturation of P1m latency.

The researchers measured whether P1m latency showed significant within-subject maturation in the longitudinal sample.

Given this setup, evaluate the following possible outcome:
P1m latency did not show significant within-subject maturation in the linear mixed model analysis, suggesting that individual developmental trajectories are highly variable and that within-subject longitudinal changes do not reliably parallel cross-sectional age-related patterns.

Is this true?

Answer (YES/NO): NO